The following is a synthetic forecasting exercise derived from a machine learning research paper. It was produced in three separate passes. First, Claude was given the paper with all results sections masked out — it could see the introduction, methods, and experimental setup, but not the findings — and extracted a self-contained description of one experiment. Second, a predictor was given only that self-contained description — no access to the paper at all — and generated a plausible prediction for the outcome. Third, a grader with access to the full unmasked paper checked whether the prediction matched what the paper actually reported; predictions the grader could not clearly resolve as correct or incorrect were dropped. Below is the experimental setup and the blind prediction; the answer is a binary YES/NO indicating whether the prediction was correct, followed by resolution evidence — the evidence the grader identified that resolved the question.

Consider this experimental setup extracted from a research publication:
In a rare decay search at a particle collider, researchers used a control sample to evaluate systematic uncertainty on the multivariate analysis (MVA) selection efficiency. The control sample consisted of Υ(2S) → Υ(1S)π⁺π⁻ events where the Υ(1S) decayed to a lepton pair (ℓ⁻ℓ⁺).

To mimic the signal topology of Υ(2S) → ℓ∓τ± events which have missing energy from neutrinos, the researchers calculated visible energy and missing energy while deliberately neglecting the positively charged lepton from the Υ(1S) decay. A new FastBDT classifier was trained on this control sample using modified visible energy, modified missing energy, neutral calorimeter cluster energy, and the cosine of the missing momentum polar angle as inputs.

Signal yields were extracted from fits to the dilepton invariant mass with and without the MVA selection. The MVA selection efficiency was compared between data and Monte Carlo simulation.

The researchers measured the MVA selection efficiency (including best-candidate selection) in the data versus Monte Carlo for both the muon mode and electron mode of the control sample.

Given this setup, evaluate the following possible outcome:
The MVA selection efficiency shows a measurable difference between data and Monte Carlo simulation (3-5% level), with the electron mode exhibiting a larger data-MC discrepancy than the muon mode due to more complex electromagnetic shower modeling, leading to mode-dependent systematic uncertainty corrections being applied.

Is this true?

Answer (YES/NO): NO